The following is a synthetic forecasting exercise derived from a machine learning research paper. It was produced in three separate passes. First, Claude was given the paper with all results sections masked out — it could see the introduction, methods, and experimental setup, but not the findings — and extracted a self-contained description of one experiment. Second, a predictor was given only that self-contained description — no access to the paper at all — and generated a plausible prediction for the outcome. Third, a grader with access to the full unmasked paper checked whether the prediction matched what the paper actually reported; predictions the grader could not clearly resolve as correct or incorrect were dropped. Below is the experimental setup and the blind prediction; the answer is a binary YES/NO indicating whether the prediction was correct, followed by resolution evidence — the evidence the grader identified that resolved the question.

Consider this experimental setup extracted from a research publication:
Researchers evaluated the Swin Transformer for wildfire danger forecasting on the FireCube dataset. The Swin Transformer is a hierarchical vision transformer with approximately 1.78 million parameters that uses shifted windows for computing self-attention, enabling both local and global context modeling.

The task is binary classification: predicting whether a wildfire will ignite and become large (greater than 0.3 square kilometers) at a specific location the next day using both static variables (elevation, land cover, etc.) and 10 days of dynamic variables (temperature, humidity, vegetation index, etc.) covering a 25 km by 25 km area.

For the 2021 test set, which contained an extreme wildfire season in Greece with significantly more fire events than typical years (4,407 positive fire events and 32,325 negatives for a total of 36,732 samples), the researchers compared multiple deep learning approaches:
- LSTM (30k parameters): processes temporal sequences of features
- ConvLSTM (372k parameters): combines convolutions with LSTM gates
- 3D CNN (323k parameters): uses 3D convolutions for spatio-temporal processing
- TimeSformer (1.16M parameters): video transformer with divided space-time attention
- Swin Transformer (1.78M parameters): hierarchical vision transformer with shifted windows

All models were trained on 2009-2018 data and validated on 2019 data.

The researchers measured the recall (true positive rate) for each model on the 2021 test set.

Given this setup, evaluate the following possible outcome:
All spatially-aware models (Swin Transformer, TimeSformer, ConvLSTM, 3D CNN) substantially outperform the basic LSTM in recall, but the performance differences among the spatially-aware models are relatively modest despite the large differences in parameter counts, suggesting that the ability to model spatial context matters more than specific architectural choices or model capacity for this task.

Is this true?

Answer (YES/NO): NO